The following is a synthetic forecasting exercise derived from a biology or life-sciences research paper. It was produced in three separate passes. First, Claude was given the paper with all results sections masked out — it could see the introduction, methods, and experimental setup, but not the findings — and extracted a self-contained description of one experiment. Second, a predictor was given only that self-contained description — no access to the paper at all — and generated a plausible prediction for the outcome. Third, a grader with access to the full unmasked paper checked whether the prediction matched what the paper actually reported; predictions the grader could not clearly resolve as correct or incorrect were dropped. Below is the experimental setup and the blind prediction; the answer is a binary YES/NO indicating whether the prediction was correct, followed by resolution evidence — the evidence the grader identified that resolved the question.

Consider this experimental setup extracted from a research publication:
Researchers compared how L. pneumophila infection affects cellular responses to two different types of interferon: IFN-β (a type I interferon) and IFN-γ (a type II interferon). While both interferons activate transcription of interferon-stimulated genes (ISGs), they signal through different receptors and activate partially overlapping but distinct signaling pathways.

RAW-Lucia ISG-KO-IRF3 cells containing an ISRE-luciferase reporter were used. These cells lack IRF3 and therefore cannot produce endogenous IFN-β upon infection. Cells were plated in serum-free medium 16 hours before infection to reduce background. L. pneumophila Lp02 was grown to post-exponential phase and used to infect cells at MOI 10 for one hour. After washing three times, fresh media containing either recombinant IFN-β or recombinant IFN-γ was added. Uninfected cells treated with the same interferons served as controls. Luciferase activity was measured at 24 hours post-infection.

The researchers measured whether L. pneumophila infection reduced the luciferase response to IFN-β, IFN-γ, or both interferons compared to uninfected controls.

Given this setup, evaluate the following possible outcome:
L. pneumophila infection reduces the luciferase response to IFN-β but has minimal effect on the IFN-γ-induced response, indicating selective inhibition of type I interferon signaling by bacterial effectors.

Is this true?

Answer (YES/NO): YES